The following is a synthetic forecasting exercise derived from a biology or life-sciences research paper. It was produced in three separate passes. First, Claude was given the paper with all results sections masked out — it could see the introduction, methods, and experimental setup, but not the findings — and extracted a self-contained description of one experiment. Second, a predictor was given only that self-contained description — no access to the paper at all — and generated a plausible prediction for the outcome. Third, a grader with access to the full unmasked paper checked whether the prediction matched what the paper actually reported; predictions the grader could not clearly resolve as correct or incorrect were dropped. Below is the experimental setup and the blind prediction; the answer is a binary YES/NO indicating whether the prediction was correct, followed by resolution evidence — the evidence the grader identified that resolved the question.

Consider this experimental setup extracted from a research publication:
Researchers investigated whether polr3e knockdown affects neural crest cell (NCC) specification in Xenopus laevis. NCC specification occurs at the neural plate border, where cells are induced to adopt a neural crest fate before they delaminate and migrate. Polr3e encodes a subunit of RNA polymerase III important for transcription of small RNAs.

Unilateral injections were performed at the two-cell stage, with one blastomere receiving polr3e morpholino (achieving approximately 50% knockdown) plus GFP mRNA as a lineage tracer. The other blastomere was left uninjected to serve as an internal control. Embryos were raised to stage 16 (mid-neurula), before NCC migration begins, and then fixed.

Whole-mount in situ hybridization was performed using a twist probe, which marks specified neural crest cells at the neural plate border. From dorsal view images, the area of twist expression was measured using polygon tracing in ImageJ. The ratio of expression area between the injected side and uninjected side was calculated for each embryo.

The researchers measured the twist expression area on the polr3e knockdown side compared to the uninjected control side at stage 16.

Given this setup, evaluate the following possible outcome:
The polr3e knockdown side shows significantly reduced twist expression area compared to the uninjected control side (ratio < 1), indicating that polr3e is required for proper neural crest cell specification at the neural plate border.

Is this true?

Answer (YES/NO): YES